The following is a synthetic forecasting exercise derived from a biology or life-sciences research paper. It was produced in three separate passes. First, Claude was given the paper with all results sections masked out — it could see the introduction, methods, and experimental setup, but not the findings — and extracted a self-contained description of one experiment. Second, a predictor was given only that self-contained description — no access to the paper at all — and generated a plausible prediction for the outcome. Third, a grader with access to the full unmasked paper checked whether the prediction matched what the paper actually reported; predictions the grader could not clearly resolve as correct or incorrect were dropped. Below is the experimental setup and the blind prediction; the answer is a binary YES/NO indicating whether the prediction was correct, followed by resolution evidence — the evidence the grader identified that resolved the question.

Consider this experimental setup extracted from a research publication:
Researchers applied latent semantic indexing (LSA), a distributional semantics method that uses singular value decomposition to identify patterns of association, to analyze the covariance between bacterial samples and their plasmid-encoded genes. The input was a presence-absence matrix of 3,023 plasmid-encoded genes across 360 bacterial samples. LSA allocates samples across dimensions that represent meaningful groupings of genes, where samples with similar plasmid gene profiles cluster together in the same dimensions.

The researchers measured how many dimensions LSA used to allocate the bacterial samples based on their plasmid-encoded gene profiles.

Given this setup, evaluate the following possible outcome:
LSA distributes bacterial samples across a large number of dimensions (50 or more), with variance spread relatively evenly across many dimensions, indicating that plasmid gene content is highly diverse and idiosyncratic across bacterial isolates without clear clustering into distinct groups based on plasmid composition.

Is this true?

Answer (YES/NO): NO